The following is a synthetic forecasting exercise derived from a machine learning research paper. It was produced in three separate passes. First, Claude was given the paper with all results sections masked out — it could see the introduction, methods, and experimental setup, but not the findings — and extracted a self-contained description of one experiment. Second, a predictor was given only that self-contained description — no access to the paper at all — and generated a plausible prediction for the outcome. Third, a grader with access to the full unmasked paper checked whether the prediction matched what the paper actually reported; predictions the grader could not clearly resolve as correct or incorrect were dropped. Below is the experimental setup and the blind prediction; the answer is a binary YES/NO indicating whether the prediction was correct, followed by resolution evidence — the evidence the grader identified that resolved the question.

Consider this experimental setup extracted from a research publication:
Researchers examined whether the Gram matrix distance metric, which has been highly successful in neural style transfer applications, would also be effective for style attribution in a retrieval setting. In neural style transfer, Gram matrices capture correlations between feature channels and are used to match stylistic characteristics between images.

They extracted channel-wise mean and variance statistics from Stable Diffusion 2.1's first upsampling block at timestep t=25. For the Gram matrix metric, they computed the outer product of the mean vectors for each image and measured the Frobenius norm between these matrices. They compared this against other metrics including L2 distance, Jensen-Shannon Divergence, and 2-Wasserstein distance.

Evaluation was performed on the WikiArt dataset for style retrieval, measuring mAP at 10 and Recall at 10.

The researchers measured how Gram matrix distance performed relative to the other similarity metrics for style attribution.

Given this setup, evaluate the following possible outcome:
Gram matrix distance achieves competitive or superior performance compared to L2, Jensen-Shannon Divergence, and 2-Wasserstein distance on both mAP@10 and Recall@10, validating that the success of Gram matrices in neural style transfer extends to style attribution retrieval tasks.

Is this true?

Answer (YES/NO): NO